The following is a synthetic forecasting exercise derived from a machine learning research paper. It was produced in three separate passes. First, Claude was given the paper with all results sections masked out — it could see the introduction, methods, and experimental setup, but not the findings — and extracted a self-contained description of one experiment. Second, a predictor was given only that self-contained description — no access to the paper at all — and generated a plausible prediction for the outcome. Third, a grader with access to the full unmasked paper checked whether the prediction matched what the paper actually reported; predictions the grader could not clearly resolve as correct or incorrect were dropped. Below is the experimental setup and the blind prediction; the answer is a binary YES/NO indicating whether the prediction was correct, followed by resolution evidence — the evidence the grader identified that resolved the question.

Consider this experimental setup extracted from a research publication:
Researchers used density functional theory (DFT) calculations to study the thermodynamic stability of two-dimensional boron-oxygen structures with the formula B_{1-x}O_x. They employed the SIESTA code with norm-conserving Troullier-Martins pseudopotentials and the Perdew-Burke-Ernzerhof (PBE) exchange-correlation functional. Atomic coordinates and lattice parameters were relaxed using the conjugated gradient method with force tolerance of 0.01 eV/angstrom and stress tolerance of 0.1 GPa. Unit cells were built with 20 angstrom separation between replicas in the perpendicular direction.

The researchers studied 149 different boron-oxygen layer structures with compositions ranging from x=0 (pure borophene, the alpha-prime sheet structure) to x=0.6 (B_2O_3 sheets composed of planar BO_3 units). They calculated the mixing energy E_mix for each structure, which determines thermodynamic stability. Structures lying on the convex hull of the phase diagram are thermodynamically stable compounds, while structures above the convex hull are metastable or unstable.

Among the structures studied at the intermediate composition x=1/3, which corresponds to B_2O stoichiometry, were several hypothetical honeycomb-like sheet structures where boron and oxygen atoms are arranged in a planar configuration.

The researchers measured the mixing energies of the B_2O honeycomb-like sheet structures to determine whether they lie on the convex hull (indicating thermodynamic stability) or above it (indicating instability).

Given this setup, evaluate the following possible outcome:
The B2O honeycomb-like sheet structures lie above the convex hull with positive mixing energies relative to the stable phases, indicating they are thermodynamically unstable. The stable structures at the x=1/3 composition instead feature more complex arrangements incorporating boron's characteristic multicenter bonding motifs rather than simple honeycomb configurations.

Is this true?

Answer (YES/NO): NO